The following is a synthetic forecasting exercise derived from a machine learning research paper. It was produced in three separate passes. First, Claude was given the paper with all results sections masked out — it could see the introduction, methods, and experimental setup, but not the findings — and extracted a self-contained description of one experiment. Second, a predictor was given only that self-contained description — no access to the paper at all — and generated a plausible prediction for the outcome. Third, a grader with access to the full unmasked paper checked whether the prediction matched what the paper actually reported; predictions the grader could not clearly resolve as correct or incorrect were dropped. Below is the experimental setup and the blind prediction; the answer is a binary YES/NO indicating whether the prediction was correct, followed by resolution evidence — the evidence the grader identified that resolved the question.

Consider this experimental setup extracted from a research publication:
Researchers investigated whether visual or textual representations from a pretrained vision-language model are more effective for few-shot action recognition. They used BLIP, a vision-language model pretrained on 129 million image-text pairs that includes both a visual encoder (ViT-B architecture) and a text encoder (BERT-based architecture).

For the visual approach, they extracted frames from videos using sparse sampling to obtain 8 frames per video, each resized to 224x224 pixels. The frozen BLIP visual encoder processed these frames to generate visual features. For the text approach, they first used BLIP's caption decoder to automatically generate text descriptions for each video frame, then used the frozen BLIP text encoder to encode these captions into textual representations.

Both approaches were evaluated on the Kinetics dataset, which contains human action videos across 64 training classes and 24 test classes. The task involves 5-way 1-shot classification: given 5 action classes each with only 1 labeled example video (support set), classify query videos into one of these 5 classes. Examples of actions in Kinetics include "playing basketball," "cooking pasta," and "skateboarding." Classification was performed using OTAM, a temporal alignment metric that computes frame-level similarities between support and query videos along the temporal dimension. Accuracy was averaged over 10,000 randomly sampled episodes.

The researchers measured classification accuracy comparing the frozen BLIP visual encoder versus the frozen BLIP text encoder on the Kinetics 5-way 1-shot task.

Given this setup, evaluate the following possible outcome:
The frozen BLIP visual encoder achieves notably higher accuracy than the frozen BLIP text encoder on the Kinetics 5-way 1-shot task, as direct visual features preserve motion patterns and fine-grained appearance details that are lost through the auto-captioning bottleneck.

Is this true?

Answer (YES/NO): YES